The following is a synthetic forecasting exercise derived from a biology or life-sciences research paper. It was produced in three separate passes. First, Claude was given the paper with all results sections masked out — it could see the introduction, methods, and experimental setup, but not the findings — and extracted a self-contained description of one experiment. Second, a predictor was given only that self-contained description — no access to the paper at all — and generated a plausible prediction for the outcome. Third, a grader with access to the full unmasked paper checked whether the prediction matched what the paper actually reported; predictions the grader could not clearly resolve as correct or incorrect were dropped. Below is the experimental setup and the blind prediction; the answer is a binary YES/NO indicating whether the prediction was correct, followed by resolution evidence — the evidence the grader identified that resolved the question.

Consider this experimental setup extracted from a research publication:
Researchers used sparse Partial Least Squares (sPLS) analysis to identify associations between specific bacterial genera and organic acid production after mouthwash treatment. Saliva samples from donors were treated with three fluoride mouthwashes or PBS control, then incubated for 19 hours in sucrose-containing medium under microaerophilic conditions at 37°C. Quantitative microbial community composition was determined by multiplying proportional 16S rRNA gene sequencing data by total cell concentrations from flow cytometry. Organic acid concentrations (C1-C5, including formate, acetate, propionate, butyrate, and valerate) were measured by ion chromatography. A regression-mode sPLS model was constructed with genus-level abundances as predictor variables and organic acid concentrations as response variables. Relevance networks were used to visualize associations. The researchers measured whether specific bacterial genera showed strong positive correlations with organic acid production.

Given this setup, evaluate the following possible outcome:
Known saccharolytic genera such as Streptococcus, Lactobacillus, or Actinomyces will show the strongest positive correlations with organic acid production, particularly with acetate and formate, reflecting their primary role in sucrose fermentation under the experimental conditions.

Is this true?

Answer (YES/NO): NO